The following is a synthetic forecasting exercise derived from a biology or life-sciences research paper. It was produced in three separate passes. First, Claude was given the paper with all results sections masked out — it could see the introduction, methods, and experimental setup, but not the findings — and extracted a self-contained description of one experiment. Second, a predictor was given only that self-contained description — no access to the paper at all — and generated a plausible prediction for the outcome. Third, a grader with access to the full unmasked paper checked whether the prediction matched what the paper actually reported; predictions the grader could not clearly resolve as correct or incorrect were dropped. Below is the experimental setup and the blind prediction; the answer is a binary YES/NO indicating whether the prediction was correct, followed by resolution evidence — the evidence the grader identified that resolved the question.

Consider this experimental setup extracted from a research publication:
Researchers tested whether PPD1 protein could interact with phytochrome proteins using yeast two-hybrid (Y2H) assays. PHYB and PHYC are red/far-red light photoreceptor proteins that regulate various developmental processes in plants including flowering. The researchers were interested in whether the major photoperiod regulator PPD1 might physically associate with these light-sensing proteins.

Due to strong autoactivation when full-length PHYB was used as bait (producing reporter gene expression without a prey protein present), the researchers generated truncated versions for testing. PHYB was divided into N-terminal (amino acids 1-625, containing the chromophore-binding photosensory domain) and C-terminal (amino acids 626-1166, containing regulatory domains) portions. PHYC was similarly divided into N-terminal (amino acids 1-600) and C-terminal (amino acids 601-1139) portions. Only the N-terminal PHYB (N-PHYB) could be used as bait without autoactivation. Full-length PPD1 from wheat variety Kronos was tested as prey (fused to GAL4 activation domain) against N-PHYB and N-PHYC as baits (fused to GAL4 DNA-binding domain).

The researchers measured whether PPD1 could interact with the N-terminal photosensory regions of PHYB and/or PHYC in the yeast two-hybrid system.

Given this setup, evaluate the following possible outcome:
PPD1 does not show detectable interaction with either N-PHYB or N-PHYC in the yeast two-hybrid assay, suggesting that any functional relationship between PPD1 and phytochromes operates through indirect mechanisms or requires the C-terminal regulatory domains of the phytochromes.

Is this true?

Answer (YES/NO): YES